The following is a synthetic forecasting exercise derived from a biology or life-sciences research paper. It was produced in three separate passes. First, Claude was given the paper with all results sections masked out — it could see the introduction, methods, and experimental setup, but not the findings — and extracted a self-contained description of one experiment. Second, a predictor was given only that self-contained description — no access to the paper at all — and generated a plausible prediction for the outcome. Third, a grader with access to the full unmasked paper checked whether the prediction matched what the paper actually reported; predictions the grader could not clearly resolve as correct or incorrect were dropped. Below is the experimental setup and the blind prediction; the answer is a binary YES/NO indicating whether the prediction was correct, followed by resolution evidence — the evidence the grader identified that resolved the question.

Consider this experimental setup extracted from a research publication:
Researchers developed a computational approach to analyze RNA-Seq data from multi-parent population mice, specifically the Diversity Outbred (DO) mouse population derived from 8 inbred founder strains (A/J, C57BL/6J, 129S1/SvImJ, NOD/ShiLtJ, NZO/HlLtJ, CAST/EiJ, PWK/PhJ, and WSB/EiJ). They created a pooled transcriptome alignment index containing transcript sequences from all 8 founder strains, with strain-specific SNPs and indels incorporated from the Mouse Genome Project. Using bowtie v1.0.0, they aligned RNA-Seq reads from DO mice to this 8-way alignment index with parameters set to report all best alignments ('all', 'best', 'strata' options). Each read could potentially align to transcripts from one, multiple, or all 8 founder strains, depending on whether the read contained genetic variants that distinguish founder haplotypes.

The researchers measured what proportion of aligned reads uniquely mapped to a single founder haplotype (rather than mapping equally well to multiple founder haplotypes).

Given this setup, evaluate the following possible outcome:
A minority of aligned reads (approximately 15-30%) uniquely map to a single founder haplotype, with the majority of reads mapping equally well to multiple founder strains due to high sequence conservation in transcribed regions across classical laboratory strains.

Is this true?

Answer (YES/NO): NO